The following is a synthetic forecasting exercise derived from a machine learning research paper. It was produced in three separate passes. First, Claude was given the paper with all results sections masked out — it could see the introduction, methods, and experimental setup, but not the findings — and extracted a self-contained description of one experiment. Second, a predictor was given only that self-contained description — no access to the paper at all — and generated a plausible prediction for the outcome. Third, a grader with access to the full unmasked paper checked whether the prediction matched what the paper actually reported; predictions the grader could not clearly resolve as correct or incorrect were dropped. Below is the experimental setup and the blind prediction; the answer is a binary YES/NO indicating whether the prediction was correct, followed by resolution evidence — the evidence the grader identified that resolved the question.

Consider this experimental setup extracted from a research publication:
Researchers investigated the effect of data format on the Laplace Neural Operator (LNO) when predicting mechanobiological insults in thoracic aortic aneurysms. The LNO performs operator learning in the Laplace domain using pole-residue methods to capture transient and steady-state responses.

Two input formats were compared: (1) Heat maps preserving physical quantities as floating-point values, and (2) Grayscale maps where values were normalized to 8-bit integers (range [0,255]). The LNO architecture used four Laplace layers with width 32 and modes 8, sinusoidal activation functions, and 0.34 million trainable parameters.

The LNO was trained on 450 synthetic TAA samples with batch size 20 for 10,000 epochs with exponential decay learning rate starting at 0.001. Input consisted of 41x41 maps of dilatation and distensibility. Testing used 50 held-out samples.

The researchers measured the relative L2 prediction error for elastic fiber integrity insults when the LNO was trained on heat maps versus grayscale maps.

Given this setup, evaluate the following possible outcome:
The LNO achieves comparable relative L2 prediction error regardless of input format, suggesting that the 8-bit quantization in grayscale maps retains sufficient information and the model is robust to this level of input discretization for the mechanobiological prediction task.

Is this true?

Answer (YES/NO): YES